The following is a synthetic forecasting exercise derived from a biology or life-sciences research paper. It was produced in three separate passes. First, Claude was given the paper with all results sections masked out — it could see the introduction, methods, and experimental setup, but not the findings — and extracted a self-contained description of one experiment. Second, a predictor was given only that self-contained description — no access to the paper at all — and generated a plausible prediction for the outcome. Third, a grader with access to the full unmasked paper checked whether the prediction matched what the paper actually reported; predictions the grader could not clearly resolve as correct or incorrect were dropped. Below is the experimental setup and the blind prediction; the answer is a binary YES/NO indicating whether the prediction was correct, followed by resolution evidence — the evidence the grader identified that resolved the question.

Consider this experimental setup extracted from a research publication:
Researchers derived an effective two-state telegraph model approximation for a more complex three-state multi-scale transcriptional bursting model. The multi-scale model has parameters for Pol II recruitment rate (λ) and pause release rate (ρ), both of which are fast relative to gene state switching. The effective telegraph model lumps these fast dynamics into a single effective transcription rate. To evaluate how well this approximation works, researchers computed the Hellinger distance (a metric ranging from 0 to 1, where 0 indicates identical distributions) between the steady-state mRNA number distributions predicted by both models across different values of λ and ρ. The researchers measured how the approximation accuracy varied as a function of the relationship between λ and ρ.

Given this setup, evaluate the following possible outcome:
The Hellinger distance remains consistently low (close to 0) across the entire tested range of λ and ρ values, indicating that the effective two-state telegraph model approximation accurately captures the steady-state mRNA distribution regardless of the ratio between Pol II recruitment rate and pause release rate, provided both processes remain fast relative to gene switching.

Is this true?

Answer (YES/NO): NO